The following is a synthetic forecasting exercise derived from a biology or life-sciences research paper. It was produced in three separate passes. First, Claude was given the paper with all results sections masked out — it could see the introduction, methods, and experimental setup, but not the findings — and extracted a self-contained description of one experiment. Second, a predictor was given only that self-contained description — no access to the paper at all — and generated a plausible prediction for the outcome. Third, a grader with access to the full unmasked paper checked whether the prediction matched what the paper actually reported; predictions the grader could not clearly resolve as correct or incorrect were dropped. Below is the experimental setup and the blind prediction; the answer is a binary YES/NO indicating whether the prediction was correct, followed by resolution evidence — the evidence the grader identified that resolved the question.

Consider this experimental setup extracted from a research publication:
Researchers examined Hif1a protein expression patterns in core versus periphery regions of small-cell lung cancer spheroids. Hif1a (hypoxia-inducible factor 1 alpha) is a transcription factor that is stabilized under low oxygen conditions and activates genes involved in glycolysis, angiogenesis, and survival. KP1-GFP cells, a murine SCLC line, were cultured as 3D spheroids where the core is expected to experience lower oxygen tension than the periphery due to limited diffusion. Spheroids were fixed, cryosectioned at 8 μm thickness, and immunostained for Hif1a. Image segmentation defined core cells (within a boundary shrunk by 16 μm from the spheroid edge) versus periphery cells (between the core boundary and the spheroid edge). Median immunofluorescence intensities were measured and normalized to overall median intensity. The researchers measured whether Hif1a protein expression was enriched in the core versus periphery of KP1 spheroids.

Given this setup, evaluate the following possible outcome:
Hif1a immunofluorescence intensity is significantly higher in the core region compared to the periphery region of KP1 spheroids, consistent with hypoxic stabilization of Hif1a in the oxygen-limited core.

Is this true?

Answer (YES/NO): NO